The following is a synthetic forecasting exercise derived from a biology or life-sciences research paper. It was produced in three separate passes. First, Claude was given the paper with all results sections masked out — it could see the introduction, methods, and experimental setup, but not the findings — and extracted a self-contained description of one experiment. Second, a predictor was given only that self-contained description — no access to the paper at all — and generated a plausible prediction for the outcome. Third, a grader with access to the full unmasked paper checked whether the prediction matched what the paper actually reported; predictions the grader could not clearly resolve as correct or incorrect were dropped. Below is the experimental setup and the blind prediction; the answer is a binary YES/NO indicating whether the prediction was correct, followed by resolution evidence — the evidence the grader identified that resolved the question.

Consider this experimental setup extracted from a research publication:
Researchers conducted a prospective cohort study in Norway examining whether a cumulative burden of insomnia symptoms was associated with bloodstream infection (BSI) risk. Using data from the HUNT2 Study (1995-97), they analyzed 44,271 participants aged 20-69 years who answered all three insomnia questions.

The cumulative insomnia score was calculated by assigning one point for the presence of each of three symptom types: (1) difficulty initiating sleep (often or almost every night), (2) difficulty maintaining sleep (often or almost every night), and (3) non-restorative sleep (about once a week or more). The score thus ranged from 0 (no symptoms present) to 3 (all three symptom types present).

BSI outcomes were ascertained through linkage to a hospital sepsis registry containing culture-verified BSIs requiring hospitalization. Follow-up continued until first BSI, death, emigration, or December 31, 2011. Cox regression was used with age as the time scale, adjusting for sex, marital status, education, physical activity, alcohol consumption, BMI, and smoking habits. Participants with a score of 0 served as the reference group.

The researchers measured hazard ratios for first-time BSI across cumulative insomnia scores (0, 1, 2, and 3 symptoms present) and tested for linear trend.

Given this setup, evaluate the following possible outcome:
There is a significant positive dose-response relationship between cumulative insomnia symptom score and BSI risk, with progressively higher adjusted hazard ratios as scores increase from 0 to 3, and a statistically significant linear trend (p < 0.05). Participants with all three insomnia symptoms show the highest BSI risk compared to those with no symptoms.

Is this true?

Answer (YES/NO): NO